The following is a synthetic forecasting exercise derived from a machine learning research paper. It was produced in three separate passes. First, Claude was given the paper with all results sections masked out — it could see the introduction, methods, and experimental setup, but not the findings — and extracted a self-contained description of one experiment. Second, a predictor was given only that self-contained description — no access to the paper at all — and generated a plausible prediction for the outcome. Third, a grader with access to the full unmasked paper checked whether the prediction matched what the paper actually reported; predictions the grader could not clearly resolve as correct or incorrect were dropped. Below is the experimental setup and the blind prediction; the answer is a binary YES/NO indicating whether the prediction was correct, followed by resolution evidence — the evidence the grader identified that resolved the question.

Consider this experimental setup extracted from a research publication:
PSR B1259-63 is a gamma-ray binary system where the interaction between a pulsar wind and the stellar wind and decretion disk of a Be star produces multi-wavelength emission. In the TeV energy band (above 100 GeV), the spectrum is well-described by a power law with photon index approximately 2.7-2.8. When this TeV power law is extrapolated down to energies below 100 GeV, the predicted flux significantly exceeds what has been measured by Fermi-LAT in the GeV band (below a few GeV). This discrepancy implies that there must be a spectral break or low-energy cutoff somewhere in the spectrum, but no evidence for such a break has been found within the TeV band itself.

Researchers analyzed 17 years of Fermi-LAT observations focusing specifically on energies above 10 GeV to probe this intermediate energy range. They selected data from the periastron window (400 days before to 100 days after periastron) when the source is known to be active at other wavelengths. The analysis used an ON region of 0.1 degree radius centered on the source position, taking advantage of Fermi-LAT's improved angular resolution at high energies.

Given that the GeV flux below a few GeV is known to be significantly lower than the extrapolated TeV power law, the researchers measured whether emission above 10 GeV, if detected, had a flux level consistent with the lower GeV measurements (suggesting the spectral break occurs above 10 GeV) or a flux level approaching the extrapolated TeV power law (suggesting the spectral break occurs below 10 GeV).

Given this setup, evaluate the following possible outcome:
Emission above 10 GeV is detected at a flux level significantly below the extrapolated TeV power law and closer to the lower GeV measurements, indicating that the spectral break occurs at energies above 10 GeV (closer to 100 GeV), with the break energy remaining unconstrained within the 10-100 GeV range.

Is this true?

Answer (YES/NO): NO